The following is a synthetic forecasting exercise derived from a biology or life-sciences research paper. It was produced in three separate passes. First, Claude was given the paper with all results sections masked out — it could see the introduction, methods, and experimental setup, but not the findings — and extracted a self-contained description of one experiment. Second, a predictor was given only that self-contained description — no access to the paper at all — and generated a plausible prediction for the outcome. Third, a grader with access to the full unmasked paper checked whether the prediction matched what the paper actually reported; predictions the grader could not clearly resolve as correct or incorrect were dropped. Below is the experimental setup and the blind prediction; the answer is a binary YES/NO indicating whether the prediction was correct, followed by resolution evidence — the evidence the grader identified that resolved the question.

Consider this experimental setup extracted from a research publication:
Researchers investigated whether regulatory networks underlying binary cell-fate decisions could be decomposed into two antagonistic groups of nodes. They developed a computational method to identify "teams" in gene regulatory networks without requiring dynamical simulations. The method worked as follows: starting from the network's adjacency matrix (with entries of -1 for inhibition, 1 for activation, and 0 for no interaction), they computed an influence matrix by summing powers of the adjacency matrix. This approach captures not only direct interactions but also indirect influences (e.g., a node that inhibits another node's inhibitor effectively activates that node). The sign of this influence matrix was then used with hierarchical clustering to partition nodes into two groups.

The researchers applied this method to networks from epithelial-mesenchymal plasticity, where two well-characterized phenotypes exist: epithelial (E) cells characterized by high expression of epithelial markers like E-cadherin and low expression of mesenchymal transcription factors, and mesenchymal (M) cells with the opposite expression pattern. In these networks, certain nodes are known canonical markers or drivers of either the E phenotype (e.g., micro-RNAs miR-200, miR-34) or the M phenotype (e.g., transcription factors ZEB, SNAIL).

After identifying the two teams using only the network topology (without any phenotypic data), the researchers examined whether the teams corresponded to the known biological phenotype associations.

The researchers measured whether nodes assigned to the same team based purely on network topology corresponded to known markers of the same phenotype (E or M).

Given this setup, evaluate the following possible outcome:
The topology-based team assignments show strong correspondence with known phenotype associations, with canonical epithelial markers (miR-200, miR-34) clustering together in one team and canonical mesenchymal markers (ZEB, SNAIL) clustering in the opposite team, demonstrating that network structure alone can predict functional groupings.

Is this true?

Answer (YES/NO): YES